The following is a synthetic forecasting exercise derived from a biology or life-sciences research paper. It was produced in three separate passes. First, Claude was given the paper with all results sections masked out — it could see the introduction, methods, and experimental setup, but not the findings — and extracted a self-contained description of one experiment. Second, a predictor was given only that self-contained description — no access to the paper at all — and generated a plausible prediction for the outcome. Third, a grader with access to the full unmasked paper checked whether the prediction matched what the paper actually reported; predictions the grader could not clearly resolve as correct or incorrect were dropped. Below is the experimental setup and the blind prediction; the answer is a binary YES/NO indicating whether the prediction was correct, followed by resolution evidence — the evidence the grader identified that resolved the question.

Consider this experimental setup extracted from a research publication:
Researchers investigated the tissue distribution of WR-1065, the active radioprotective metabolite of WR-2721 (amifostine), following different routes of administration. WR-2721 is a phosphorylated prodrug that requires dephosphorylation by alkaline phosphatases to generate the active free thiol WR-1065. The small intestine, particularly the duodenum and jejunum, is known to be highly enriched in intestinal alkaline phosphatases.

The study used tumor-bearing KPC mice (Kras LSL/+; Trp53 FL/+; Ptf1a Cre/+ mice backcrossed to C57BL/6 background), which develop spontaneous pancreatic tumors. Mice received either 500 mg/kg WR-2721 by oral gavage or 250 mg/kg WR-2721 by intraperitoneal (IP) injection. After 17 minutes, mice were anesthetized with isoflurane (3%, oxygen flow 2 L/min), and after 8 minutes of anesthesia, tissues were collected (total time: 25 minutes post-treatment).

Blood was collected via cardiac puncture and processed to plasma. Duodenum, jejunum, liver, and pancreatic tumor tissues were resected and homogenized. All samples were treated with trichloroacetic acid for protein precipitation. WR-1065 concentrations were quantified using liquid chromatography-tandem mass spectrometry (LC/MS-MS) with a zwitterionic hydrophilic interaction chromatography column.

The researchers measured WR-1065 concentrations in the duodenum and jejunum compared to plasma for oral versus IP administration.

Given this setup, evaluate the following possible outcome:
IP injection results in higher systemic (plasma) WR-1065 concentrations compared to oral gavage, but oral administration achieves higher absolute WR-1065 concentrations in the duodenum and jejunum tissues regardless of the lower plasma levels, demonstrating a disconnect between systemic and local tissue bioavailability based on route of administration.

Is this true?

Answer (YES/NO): NO